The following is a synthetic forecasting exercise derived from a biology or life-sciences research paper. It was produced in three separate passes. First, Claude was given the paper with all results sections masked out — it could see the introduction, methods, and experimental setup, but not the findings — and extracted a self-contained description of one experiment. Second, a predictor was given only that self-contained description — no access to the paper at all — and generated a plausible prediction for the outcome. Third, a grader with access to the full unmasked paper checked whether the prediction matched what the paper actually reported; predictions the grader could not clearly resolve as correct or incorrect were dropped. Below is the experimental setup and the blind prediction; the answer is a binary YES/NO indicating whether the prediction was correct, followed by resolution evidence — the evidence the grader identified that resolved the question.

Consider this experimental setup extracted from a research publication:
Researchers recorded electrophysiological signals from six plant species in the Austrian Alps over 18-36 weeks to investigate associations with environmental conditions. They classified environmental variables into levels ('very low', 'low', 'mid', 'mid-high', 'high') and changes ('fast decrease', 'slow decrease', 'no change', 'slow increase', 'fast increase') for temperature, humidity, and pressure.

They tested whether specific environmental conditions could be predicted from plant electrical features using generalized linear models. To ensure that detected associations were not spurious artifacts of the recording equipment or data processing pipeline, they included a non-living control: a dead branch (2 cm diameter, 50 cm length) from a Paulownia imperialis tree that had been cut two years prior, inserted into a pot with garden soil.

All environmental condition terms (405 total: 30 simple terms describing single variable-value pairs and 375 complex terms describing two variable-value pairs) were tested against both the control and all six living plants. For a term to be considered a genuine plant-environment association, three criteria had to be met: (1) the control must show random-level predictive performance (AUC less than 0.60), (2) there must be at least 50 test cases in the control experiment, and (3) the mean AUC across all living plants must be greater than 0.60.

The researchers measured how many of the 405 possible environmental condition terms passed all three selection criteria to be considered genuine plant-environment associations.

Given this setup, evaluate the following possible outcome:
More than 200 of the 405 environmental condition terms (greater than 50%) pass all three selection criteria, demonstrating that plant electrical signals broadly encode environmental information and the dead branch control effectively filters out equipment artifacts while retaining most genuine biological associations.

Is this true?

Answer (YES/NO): NO